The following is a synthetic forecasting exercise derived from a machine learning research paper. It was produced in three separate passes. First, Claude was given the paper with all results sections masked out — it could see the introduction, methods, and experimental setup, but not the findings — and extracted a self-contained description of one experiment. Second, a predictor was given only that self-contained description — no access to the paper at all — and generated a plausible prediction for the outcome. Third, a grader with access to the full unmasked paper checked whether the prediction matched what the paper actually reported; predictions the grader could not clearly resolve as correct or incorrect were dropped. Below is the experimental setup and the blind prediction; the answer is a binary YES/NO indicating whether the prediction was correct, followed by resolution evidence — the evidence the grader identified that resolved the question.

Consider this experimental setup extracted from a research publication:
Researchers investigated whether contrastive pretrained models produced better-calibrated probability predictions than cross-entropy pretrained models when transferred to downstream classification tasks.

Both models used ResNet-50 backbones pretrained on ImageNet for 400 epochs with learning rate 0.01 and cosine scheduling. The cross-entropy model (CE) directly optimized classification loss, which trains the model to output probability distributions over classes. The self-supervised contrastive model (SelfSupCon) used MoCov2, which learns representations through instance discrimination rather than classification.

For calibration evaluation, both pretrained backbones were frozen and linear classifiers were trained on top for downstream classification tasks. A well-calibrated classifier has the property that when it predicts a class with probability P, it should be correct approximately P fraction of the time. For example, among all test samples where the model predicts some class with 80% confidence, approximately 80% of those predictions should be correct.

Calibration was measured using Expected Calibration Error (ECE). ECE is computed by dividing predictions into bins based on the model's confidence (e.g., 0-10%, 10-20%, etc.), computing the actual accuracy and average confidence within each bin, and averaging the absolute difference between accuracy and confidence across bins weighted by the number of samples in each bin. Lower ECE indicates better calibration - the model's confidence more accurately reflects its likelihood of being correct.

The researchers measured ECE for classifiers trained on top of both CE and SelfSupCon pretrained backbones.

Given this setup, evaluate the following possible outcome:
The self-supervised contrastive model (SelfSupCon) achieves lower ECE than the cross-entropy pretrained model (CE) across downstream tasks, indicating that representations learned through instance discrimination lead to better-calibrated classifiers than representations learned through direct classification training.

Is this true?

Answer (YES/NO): YES